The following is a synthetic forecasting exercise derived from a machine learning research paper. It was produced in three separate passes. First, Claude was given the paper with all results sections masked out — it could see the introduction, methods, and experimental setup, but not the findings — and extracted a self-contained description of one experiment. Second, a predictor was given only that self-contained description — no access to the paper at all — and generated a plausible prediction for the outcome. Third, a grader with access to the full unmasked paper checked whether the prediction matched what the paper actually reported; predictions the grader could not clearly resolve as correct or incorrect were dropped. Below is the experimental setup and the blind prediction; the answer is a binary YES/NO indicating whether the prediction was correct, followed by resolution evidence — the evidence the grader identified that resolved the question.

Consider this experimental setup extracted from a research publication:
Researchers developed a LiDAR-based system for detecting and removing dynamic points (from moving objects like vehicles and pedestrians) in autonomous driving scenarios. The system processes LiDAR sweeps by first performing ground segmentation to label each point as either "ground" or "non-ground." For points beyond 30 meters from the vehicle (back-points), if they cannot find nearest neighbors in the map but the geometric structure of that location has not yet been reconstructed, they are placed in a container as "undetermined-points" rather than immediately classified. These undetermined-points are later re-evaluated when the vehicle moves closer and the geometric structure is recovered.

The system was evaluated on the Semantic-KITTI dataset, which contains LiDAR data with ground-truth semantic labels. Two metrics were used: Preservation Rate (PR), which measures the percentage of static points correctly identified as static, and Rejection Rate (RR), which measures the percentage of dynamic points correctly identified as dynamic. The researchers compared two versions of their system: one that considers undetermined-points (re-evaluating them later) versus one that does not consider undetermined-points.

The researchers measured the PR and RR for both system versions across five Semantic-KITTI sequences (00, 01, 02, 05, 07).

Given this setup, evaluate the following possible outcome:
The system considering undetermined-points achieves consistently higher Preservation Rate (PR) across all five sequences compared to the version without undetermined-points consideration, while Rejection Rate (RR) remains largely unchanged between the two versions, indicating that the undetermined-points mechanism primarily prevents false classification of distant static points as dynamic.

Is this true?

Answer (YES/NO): NO